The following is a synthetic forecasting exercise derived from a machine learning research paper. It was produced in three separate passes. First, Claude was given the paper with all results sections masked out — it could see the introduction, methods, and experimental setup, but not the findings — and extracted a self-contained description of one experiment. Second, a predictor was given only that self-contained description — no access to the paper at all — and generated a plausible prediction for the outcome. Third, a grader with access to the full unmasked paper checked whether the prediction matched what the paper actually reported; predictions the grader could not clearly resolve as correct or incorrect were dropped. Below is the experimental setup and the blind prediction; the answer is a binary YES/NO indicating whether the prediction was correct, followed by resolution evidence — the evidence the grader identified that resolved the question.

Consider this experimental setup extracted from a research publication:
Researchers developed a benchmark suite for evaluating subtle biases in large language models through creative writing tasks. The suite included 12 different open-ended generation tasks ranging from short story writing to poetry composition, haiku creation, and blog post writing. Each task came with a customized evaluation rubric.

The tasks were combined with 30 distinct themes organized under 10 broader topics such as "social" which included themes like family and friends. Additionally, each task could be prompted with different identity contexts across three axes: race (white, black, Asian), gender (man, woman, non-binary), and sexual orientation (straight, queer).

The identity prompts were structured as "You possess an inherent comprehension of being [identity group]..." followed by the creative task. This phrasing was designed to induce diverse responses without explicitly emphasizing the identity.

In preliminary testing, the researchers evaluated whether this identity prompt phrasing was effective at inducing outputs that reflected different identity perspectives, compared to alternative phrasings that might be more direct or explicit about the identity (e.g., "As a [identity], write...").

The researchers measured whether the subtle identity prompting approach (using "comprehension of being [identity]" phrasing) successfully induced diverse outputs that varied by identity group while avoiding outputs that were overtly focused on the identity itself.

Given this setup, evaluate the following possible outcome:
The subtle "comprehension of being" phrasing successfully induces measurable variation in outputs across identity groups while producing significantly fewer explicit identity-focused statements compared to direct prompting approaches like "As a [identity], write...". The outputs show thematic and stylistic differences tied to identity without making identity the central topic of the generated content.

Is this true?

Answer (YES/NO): NO